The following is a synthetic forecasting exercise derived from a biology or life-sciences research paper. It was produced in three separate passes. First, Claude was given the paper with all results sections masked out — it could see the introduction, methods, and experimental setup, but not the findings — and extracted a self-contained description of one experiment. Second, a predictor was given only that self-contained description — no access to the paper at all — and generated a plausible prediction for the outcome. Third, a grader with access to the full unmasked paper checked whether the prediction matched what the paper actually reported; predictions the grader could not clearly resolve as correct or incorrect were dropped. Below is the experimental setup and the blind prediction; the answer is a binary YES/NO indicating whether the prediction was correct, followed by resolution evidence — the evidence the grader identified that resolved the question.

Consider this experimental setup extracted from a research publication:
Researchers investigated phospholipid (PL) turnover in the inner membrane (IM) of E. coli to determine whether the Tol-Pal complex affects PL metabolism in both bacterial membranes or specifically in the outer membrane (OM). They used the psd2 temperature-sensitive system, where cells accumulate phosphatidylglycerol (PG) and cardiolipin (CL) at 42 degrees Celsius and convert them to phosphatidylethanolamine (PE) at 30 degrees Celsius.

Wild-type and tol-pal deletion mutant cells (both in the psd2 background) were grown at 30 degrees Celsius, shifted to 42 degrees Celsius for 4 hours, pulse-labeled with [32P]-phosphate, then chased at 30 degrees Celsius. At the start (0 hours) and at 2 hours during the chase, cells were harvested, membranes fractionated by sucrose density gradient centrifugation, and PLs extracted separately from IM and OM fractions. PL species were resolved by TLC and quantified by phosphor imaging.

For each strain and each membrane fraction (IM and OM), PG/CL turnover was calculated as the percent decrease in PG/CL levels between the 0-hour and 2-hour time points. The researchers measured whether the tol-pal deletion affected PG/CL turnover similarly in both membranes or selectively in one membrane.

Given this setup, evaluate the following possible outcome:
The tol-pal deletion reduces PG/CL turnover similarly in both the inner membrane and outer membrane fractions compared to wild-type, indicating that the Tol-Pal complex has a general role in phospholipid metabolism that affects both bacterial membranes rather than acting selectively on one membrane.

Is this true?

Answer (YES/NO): NO